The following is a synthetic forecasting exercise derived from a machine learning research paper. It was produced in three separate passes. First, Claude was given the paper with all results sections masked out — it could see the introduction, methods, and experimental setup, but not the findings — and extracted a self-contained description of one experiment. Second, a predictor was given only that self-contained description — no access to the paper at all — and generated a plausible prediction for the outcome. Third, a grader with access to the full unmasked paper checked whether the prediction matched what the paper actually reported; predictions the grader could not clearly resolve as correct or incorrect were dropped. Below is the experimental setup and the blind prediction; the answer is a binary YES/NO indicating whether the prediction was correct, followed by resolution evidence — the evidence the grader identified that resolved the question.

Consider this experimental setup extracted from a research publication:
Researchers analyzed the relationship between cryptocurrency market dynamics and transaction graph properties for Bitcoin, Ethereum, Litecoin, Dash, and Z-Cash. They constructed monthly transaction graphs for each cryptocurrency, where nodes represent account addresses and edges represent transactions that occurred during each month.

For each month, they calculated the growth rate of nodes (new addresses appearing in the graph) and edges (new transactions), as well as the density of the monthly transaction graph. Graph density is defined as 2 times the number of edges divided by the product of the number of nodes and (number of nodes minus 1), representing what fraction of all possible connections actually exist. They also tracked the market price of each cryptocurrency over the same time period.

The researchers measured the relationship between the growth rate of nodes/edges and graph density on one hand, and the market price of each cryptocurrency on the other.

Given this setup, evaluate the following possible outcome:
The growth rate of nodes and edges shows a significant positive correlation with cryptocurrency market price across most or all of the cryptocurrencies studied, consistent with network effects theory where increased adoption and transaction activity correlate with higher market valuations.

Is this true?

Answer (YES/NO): YES